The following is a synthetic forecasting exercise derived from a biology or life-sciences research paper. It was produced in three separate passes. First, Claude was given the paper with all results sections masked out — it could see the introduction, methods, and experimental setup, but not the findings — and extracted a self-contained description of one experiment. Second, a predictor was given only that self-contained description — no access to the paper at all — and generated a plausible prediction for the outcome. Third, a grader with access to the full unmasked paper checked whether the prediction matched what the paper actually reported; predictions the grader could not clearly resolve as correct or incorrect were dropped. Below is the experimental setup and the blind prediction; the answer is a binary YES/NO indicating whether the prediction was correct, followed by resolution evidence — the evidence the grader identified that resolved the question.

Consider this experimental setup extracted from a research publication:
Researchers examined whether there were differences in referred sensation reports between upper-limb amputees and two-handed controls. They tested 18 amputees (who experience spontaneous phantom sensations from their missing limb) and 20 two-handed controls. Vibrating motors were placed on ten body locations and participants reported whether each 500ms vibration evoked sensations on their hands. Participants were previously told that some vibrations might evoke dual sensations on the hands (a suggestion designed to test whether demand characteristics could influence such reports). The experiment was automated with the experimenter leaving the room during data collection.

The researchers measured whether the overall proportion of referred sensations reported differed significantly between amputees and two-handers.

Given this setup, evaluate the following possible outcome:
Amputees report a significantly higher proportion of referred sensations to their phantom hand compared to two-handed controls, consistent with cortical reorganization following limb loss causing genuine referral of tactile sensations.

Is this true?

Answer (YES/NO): NO